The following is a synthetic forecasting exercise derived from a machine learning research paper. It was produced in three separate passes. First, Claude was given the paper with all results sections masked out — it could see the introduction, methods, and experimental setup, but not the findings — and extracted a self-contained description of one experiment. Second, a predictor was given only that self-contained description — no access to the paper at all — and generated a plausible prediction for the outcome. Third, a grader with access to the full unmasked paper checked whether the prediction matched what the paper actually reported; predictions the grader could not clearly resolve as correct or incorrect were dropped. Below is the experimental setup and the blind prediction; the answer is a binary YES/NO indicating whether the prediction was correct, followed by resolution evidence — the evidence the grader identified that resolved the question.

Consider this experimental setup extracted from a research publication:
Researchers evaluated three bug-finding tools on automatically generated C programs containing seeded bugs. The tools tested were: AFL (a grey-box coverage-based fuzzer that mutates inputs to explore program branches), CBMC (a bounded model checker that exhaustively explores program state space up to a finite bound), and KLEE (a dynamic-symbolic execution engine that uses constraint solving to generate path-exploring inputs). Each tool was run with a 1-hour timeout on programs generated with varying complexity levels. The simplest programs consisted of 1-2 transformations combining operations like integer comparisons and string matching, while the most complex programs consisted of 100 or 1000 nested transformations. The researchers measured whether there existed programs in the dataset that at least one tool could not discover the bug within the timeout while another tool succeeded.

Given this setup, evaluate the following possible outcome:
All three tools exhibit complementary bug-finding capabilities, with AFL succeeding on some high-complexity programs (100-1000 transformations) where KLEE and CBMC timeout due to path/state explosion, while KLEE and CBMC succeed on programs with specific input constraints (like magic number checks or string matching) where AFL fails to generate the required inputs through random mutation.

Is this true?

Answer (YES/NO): NO